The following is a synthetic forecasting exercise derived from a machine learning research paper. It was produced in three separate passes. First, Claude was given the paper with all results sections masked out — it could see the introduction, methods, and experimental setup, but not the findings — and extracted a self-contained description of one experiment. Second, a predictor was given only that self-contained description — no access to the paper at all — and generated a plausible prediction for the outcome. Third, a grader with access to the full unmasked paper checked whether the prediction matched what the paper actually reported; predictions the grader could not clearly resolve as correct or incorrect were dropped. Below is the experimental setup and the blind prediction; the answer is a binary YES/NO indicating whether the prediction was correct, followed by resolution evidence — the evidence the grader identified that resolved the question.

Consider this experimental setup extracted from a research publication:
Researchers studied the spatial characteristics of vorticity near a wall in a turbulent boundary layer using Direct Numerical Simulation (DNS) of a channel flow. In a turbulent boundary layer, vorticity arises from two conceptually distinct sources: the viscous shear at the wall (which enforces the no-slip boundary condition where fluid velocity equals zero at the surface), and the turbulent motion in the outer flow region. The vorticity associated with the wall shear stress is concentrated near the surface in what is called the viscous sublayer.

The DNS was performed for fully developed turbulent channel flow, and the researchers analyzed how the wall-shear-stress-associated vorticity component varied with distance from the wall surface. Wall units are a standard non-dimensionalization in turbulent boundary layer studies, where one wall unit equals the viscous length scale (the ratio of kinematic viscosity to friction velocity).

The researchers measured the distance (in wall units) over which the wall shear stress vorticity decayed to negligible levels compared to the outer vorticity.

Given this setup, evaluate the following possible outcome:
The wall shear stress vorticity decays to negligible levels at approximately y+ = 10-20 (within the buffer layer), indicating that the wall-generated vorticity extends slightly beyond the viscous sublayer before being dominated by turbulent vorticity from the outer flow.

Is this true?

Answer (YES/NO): NO